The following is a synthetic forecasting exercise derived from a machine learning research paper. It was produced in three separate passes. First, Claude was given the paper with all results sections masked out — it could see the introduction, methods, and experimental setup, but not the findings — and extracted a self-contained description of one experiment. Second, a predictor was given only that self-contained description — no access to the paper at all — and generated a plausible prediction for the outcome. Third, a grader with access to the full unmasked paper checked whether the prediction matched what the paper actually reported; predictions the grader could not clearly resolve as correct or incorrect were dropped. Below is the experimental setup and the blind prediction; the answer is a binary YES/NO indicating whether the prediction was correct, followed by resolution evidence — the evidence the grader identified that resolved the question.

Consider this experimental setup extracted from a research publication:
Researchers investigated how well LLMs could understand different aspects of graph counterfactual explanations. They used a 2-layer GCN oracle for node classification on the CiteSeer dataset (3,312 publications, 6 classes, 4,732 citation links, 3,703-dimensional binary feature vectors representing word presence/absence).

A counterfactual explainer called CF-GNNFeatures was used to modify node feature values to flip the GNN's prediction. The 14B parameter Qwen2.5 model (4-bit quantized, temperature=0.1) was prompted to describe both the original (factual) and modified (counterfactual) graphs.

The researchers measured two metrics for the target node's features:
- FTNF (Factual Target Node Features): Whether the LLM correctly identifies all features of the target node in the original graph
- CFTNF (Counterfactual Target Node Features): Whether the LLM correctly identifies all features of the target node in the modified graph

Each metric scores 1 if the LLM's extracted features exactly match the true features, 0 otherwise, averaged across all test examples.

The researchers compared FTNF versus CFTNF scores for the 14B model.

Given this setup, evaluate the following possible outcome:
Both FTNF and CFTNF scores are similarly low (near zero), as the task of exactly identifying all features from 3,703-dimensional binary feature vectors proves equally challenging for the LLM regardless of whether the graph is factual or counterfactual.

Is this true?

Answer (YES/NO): NO